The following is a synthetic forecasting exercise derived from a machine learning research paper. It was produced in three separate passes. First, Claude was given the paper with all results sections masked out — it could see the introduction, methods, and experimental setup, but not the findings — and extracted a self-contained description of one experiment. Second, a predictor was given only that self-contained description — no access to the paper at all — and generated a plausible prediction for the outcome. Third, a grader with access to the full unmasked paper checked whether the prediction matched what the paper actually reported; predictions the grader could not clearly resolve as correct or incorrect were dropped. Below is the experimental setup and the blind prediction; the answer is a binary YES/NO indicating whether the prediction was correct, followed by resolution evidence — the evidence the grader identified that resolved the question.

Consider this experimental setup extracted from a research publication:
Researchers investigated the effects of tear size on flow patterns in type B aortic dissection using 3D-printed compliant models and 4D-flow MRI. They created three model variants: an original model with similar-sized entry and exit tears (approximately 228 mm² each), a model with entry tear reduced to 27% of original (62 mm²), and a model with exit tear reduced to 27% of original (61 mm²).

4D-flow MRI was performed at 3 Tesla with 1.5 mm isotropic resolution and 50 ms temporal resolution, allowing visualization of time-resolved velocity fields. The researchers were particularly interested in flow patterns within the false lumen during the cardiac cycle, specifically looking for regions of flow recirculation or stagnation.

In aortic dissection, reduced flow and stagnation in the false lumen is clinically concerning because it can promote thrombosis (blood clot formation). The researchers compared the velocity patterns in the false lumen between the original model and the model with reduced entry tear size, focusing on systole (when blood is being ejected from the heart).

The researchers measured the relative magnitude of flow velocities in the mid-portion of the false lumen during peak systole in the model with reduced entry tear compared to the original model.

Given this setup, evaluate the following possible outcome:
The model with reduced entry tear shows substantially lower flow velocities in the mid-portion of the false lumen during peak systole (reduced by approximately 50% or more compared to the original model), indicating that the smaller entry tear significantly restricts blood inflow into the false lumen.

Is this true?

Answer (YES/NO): NO